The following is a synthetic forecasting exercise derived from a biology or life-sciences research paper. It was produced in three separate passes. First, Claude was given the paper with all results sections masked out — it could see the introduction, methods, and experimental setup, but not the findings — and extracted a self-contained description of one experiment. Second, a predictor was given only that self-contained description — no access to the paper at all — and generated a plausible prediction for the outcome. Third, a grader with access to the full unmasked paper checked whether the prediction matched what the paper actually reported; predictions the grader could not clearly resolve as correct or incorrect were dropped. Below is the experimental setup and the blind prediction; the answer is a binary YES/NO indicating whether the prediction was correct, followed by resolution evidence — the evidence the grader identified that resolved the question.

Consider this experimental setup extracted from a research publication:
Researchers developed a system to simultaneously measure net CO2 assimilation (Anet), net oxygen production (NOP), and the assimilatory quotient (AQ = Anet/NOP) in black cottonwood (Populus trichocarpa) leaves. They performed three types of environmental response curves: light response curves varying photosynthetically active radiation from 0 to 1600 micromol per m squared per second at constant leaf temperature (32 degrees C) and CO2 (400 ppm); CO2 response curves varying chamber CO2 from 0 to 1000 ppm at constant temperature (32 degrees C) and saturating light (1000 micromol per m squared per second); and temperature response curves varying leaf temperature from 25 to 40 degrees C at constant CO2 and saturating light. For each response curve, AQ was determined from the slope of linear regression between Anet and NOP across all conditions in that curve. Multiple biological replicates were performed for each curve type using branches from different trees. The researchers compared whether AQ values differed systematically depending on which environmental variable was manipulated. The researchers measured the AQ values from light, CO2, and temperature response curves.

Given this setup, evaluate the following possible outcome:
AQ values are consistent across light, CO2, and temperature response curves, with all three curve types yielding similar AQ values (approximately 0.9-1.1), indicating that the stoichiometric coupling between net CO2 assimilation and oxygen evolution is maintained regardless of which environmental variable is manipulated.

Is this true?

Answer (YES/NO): NO